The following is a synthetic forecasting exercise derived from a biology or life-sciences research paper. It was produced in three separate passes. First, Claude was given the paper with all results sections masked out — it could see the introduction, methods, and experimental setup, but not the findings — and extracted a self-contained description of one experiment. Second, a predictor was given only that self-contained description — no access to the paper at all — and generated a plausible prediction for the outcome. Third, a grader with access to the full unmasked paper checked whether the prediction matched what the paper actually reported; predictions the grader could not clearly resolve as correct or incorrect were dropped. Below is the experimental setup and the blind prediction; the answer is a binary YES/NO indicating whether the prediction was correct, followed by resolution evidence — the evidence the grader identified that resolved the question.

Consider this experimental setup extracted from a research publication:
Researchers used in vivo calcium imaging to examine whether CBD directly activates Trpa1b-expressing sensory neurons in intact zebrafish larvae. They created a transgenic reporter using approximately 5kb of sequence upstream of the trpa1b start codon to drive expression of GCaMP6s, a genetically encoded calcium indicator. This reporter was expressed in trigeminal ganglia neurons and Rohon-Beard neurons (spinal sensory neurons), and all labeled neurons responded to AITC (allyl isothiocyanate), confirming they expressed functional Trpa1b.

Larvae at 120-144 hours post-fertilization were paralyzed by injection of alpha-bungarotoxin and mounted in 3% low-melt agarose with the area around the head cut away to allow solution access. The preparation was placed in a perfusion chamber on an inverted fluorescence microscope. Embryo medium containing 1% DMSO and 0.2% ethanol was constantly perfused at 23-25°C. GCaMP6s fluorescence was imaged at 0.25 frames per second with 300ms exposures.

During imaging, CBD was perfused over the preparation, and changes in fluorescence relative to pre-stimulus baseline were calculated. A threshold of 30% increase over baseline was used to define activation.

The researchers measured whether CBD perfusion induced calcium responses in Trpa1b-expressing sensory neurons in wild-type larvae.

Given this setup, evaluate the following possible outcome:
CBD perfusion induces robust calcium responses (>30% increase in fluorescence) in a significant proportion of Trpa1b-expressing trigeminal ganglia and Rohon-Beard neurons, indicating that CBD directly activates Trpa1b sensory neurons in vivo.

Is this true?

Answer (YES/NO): NO